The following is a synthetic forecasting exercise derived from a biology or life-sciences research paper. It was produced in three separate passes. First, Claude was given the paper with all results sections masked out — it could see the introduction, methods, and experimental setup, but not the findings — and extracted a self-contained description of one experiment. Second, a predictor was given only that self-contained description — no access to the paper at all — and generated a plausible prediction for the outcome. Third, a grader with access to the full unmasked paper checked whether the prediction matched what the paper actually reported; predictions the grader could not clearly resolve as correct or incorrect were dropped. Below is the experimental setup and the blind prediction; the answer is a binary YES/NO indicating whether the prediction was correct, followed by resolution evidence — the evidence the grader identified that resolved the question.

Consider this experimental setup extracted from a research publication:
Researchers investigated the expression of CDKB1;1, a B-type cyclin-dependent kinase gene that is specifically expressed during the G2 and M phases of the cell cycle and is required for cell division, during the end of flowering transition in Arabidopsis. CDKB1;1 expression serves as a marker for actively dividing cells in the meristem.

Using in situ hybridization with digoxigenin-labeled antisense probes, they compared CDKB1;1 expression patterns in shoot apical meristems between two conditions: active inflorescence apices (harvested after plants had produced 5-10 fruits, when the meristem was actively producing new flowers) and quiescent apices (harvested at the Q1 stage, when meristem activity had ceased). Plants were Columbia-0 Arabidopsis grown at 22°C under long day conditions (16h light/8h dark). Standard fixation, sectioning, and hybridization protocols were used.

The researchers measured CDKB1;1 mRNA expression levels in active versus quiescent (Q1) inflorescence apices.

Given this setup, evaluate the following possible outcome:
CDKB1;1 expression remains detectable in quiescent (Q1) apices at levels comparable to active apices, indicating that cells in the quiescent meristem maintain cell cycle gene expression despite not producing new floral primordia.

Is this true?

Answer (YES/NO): NO